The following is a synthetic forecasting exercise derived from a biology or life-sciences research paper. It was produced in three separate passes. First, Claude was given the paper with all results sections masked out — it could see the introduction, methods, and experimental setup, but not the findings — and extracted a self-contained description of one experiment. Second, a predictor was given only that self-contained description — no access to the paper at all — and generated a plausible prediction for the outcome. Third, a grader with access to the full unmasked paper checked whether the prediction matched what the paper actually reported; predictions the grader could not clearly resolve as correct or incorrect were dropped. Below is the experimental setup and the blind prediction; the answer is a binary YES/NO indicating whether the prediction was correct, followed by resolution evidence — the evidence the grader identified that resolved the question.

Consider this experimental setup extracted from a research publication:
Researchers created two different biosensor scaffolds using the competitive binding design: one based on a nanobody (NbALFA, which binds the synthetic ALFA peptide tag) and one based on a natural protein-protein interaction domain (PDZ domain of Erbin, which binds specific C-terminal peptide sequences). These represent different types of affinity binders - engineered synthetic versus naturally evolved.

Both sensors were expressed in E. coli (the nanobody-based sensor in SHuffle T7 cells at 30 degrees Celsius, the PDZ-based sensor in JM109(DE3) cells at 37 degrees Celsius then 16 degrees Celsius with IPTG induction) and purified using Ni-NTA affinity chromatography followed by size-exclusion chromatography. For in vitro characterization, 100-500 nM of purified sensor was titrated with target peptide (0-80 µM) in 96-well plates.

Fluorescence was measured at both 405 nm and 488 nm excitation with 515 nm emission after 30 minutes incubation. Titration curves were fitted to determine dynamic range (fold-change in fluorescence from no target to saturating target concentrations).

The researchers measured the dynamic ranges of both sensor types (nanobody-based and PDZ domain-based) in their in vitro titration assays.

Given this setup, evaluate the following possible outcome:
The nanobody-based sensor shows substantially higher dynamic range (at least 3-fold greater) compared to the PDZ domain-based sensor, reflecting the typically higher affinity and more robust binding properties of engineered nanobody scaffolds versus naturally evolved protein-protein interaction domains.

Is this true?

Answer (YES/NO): NO